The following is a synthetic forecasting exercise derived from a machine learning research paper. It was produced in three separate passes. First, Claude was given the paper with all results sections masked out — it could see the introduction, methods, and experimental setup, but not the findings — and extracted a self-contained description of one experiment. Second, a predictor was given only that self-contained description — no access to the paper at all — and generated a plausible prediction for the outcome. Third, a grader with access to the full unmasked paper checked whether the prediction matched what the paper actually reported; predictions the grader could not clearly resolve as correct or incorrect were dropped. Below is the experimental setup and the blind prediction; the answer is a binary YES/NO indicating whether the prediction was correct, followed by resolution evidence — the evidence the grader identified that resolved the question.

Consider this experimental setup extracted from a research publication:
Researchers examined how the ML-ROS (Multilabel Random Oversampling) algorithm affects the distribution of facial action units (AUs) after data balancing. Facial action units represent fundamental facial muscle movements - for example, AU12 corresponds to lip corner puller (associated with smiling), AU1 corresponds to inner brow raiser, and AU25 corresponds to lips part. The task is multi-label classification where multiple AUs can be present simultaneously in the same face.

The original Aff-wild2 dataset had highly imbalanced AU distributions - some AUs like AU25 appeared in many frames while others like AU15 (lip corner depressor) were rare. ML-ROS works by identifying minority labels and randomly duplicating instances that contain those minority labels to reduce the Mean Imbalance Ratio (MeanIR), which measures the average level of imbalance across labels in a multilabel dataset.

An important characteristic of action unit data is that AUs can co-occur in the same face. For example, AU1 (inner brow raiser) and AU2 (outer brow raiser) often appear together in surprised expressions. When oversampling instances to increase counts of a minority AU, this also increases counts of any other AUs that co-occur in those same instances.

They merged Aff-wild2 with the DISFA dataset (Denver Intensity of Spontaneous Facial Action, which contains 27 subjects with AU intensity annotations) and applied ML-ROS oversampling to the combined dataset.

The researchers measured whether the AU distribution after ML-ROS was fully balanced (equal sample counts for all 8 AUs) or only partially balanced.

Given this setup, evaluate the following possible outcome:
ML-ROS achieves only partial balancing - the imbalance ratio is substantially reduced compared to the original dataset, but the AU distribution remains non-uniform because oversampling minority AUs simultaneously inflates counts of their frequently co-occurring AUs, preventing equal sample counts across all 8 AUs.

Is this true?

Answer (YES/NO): YES